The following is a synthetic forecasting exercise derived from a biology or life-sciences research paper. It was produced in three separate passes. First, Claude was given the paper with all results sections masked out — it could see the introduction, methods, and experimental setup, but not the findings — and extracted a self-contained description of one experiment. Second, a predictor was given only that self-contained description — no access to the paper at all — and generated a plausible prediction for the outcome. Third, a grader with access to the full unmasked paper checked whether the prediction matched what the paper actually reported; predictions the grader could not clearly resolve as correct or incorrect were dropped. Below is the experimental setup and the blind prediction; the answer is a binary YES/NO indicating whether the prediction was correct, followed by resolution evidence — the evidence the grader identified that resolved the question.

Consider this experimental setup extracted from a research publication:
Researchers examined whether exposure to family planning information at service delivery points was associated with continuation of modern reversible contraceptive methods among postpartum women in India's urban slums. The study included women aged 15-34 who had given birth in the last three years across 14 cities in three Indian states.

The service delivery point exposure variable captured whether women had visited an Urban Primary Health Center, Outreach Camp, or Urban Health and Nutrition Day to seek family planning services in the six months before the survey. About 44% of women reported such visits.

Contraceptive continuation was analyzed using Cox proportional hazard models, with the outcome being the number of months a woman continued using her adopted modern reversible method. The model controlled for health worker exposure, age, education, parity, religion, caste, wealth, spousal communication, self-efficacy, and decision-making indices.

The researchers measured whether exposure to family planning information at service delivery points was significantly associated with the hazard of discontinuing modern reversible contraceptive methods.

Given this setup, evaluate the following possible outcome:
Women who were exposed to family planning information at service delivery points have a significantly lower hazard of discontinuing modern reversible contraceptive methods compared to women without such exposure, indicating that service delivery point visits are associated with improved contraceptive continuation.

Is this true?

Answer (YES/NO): NO